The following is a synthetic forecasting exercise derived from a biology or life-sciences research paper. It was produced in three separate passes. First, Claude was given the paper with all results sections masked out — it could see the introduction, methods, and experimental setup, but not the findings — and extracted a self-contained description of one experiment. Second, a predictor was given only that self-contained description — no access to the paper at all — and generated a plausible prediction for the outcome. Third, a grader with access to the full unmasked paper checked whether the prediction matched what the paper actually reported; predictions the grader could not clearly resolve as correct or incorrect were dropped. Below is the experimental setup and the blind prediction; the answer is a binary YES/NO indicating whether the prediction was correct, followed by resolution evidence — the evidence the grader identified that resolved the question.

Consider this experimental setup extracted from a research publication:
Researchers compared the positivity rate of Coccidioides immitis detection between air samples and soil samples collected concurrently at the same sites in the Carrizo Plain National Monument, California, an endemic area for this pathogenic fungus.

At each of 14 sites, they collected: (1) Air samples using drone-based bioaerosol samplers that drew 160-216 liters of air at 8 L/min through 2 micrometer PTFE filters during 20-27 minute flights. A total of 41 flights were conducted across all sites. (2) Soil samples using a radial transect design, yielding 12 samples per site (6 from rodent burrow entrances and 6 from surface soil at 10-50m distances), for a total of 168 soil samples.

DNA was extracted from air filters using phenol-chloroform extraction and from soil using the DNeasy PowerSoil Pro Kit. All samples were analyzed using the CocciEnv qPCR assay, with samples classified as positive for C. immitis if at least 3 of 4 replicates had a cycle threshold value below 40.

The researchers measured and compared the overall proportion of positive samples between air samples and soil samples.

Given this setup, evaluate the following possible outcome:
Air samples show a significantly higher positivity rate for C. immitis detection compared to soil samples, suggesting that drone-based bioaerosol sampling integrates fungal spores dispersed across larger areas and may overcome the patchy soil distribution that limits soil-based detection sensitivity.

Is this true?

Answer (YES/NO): NO